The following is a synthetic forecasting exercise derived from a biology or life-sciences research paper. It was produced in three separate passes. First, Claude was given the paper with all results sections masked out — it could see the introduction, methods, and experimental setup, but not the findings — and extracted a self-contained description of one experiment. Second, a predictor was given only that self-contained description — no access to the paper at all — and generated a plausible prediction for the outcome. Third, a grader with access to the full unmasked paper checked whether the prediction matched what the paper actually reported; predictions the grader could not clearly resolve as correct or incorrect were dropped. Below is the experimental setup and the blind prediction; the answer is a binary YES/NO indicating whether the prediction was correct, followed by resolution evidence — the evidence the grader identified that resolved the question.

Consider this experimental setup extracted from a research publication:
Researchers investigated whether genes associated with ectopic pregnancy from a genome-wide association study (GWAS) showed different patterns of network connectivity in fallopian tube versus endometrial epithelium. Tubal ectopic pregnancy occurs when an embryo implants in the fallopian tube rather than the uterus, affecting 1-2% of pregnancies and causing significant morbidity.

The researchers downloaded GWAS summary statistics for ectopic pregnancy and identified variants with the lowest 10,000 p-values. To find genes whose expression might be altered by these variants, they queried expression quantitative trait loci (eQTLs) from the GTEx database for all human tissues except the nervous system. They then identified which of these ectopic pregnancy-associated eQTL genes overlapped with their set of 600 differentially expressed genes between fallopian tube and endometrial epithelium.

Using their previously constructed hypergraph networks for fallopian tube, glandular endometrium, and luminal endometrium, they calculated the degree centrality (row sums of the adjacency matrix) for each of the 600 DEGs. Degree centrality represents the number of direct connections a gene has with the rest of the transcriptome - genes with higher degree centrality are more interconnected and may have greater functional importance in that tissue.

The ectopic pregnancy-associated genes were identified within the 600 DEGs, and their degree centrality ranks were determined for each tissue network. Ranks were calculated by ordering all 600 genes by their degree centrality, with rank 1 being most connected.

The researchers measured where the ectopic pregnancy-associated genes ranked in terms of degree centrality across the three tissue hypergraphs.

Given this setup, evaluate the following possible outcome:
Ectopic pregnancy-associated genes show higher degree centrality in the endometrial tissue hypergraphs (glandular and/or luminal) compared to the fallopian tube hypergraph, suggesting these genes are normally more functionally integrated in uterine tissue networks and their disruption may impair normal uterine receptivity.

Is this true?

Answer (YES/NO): NO